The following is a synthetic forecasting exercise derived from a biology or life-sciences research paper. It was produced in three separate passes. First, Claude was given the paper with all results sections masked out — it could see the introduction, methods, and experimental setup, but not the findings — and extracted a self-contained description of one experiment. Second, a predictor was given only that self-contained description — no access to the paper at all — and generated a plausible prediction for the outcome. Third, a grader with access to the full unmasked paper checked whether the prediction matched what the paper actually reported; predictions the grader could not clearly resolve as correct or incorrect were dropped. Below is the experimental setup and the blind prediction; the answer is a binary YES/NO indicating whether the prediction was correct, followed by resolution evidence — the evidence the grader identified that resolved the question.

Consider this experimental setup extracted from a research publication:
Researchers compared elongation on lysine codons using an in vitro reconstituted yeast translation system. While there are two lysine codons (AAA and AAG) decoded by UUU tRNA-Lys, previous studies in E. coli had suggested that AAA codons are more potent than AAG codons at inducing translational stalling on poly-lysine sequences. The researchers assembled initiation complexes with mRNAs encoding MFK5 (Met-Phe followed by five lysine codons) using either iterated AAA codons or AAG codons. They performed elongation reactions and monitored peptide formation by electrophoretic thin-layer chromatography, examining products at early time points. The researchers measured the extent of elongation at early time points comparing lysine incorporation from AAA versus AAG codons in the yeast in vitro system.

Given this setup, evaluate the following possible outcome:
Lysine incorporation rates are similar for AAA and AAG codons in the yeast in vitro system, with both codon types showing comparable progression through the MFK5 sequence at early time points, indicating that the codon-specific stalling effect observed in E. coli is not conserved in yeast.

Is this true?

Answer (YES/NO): NO